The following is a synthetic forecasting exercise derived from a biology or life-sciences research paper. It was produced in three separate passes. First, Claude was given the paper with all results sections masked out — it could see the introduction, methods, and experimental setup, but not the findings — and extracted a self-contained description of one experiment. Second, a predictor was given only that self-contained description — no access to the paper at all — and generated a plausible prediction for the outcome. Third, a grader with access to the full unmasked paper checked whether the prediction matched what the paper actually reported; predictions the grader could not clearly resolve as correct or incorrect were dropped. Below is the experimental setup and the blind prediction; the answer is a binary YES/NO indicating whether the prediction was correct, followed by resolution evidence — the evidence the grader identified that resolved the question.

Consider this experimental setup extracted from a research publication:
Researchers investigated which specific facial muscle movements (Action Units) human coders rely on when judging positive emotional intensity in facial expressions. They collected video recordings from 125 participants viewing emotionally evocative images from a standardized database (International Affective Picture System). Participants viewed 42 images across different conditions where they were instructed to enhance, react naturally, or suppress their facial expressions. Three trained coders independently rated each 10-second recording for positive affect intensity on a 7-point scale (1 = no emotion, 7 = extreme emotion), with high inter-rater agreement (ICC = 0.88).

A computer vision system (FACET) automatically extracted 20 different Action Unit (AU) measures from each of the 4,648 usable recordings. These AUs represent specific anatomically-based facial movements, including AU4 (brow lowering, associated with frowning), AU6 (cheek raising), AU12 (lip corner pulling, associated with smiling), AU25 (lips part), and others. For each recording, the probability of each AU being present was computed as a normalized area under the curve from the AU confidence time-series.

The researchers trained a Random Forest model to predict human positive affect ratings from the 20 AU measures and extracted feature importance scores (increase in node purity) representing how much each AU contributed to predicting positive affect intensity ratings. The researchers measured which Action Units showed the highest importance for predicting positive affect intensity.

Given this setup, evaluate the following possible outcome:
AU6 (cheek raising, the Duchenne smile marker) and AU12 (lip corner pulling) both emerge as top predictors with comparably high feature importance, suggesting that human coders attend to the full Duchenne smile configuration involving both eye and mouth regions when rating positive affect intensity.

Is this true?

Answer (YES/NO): YES